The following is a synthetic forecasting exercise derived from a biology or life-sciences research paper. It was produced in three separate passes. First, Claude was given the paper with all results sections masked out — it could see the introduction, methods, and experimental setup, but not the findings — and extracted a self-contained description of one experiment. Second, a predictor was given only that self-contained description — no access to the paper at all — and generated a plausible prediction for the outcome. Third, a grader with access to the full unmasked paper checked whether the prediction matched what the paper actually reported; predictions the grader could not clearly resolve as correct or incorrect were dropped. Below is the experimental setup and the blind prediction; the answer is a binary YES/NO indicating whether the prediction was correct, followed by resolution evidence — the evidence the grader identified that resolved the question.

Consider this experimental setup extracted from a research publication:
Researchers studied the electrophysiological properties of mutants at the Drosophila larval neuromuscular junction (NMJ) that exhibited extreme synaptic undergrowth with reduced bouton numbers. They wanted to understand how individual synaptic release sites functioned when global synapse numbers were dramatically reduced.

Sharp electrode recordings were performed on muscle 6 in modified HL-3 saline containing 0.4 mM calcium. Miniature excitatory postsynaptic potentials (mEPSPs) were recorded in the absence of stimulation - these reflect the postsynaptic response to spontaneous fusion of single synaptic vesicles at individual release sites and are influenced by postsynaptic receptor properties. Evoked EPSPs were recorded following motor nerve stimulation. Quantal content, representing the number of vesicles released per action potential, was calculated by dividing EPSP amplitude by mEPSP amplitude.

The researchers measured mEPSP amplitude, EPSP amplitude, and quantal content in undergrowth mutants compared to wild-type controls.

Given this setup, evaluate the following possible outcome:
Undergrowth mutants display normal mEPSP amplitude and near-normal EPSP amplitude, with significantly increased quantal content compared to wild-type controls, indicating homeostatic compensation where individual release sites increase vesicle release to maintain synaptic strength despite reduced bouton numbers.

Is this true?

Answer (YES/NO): NO